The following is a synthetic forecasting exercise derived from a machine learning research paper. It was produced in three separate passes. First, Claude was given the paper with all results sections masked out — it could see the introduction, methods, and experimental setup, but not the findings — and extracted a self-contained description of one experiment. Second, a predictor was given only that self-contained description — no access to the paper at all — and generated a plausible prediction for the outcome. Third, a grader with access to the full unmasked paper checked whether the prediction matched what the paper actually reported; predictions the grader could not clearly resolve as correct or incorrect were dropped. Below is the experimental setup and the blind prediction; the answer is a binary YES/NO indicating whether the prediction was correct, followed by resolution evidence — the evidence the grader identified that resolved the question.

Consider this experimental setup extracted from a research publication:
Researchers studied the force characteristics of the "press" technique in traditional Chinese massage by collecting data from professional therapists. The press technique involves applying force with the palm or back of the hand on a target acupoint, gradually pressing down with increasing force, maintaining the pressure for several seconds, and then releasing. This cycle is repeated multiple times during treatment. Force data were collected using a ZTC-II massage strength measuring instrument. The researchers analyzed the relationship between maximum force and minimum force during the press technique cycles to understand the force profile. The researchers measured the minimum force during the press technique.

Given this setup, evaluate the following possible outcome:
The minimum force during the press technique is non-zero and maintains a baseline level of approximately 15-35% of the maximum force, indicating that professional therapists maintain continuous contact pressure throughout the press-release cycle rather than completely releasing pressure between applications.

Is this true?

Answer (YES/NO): YES